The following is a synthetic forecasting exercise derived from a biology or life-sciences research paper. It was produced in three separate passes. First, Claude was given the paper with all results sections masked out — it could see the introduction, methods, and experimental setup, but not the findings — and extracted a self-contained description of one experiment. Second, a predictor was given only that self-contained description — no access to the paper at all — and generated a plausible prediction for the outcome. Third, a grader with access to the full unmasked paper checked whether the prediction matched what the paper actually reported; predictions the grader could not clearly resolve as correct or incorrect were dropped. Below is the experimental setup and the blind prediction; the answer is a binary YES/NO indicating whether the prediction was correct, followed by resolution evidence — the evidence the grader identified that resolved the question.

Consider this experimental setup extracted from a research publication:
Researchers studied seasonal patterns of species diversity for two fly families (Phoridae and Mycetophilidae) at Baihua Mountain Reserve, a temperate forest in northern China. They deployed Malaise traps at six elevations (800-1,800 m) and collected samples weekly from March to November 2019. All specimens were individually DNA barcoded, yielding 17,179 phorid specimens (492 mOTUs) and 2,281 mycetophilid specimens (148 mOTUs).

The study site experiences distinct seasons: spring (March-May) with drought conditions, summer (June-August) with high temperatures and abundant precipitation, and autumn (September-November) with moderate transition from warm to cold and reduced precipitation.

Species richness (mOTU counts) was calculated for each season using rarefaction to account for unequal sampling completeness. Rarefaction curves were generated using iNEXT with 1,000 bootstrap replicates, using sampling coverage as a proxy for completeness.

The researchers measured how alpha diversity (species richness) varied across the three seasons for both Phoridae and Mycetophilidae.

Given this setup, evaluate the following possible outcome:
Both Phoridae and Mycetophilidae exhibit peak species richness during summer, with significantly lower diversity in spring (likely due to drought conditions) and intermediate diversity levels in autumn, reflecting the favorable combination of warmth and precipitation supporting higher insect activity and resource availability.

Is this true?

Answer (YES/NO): NO